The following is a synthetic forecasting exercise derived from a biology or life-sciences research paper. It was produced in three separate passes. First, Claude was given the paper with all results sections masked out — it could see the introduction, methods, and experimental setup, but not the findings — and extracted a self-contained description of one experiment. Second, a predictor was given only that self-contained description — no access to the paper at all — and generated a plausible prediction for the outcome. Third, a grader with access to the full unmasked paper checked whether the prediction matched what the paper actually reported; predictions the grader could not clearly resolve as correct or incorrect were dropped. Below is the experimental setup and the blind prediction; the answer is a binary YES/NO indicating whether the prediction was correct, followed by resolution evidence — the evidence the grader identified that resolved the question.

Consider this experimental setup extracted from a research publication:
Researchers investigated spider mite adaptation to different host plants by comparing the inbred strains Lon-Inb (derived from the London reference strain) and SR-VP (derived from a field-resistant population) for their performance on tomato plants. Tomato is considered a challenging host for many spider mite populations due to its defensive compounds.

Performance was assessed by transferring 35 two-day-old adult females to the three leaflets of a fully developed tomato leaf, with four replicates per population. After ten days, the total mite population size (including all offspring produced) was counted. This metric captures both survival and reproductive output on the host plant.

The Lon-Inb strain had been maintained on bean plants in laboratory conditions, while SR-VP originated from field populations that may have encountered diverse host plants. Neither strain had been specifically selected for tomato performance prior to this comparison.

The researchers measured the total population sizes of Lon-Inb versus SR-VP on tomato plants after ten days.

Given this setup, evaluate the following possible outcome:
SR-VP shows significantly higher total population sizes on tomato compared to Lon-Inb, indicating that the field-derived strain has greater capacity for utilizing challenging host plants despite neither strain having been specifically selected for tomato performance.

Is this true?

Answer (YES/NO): YES